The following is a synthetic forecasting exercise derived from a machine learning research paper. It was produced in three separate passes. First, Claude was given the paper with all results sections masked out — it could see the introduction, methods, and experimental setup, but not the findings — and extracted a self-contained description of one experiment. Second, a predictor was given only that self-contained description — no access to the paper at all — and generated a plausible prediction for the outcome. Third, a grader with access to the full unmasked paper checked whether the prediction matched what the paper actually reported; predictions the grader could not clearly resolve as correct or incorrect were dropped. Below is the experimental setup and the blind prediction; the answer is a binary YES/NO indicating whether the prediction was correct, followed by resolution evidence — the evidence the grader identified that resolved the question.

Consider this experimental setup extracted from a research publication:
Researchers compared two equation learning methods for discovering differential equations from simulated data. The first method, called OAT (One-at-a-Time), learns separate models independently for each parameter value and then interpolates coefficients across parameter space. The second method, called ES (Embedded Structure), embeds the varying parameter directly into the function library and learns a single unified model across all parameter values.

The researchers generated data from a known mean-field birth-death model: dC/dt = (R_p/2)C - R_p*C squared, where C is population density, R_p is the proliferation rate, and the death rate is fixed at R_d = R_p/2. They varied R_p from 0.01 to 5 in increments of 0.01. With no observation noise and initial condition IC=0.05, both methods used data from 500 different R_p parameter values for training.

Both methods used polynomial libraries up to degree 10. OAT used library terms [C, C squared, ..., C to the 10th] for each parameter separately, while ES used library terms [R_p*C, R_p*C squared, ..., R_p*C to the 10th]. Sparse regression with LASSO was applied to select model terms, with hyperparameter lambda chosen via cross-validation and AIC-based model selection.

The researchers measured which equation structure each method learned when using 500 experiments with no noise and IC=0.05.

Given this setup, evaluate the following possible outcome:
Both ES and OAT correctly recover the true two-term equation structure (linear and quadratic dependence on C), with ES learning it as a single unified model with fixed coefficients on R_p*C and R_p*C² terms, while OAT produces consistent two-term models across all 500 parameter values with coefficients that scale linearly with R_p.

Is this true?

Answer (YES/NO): NO